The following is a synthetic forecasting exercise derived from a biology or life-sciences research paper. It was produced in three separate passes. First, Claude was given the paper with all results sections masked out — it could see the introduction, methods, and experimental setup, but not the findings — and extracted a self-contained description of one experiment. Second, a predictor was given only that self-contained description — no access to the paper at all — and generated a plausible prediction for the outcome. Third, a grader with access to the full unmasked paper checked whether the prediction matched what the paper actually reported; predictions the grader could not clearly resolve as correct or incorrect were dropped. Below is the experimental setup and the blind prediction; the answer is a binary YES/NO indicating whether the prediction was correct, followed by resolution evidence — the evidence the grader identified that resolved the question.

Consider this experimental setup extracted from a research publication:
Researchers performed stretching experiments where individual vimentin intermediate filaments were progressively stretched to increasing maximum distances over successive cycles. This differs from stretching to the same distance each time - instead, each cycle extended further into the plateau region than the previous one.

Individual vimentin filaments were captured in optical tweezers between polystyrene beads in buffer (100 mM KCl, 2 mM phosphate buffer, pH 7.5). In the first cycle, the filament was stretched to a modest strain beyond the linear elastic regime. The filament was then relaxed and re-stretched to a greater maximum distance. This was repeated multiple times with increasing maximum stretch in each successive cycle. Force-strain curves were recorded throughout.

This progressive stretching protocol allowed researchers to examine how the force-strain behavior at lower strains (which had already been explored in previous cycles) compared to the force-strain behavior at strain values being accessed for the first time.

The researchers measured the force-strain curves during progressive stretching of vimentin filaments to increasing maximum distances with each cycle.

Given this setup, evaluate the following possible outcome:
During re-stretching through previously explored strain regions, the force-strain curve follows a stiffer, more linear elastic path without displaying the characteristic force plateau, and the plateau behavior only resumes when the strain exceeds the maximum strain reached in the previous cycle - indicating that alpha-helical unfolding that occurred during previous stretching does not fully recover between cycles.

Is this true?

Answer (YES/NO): NO